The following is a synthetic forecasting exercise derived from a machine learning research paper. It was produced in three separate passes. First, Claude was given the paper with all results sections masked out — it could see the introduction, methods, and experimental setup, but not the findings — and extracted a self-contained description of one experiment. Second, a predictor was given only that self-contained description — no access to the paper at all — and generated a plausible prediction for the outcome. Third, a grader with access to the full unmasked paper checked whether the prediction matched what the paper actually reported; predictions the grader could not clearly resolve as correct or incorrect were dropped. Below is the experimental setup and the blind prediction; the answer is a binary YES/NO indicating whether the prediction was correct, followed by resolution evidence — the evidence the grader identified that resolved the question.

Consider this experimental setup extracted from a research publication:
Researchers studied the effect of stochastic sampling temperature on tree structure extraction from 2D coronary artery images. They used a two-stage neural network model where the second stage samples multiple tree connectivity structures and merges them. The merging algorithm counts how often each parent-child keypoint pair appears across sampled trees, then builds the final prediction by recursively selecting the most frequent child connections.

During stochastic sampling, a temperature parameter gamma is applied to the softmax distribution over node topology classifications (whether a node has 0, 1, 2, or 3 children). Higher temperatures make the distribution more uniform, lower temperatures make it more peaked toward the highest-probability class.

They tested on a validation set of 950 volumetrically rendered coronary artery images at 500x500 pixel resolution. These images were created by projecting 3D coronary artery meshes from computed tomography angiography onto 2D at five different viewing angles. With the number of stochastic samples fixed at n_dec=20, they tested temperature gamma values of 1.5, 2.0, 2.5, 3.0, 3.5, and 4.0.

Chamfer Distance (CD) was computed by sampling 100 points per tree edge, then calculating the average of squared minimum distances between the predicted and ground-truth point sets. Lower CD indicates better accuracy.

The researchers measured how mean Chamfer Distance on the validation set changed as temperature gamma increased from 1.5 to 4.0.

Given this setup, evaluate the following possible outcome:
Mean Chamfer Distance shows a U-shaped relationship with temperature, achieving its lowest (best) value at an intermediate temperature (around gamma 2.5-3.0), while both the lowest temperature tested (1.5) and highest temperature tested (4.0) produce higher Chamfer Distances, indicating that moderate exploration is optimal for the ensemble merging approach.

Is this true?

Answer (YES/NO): NO